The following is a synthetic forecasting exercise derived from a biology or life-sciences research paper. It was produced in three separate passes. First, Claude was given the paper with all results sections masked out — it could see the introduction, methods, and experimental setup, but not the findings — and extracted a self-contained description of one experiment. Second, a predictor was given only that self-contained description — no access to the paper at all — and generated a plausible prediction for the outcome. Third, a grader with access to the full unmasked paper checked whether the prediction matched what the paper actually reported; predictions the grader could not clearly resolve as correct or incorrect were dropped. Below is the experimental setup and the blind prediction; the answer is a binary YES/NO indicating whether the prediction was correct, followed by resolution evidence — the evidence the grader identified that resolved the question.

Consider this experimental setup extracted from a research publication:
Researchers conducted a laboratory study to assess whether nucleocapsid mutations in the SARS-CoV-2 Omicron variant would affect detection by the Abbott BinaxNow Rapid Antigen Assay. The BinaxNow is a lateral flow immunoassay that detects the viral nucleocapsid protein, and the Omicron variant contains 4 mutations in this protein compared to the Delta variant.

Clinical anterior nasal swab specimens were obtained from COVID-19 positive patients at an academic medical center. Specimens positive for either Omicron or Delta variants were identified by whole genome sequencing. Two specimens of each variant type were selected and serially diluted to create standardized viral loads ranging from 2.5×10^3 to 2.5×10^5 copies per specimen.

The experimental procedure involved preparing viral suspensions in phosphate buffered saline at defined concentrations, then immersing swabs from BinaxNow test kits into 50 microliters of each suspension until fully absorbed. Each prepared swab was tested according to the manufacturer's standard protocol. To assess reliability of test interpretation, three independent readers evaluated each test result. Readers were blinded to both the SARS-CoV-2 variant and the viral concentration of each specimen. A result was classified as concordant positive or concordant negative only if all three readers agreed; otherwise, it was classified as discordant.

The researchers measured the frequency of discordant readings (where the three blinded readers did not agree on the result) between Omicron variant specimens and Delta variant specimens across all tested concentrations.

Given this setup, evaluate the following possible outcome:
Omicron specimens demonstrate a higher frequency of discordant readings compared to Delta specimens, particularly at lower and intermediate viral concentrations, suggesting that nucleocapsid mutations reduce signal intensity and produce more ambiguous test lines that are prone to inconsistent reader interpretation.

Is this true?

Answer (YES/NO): NO